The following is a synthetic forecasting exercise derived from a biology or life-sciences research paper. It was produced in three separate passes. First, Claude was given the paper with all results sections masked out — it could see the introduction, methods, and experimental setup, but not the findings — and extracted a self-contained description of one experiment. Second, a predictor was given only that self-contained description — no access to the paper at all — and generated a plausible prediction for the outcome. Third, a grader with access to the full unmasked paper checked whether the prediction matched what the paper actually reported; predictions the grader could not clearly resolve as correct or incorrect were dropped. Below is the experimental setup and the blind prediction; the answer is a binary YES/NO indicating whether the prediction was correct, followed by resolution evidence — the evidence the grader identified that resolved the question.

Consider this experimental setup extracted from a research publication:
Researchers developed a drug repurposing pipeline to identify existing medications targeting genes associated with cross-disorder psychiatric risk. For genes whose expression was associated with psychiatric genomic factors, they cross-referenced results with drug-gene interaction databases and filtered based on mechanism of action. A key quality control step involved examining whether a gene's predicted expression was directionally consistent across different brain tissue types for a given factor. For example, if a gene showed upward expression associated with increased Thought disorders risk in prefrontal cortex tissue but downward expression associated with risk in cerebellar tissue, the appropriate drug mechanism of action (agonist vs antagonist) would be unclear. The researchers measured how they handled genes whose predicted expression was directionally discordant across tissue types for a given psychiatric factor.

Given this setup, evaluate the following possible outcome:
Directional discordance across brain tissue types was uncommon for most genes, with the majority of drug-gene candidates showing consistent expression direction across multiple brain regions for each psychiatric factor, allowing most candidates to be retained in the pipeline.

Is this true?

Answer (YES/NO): YES